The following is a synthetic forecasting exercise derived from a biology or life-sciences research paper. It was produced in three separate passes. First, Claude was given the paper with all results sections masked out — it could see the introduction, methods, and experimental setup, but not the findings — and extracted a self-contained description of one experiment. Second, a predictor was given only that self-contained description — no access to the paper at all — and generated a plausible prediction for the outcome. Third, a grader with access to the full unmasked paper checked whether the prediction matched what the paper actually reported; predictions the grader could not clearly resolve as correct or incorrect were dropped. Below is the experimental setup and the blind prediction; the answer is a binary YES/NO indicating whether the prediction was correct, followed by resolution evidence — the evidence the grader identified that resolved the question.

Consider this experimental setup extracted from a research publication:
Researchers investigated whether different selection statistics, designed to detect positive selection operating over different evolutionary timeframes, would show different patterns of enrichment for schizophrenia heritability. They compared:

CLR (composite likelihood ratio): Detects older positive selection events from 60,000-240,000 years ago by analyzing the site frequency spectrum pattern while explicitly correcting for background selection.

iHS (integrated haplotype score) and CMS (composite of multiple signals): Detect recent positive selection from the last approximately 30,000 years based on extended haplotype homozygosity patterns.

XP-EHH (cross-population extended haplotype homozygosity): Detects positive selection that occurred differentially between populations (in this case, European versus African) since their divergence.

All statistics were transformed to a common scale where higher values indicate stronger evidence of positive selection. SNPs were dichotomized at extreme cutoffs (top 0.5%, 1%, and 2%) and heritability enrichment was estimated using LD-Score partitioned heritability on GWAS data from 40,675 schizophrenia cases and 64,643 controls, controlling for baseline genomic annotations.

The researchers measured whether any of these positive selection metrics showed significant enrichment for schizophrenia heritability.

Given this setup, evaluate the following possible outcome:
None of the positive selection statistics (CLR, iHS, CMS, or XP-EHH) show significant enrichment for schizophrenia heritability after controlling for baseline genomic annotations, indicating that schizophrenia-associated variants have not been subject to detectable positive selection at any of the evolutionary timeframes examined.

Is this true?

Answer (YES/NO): NO